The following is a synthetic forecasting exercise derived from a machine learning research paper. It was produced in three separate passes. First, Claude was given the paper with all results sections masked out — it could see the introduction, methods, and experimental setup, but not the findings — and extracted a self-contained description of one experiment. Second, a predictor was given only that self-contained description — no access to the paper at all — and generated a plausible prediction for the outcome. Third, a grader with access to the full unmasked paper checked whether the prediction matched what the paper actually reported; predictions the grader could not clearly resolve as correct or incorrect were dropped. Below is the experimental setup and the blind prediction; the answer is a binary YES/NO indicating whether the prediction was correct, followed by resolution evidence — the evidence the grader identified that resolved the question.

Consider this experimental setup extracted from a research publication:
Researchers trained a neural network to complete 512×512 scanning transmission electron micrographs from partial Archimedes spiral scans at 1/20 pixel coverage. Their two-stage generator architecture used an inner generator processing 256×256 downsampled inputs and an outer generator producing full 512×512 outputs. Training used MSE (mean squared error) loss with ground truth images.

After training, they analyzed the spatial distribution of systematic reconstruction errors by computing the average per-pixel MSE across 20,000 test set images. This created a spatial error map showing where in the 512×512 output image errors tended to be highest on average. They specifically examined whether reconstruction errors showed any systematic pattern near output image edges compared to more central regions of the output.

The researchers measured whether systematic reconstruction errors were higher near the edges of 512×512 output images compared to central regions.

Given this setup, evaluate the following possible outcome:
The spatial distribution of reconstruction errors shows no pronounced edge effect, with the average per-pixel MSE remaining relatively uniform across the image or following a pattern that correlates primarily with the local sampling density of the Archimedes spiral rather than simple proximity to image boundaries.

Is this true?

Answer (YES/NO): NO